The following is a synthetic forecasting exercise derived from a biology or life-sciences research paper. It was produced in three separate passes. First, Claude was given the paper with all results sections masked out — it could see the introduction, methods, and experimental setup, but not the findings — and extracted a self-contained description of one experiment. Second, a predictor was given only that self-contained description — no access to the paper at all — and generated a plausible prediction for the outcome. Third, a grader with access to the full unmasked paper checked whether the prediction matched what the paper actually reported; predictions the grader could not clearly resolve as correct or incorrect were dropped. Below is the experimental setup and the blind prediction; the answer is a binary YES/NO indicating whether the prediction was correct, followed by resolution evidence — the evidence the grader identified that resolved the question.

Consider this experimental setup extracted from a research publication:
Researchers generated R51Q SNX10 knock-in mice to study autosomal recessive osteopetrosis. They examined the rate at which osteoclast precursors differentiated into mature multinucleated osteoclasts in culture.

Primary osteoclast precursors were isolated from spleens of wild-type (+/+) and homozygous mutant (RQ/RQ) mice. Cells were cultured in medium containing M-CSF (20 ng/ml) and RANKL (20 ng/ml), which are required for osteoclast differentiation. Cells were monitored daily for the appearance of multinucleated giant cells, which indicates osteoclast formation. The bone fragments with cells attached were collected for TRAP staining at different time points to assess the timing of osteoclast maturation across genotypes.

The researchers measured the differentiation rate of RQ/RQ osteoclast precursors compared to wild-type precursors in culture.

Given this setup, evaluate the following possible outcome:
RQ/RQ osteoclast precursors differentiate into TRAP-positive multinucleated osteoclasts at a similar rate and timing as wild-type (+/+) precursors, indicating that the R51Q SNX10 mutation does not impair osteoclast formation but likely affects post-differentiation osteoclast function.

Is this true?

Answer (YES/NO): NO